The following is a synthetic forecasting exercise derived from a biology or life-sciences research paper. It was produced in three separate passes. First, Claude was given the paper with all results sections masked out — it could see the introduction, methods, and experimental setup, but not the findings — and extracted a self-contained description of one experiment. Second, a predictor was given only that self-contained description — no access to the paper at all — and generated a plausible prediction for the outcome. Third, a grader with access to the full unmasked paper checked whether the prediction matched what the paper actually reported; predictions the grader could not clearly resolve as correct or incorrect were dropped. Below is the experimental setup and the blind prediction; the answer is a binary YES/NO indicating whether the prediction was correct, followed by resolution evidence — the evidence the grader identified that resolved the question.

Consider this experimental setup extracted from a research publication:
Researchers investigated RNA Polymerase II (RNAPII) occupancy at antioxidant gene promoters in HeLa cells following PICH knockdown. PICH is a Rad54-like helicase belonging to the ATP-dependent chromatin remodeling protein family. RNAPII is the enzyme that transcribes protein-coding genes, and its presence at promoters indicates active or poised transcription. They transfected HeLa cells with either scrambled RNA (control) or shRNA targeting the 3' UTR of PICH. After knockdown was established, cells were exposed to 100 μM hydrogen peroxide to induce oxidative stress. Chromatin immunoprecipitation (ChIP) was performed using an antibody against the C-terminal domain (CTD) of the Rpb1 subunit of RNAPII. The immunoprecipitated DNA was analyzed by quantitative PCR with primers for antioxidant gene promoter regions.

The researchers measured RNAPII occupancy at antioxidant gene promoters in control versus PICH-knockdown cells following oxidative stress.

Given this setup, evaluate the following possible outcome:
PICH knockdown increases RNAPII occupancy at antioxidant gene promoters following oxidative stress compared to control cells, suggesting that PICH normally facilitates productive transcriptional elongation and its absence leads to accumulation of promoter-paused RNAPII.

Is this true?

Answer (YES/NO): NO